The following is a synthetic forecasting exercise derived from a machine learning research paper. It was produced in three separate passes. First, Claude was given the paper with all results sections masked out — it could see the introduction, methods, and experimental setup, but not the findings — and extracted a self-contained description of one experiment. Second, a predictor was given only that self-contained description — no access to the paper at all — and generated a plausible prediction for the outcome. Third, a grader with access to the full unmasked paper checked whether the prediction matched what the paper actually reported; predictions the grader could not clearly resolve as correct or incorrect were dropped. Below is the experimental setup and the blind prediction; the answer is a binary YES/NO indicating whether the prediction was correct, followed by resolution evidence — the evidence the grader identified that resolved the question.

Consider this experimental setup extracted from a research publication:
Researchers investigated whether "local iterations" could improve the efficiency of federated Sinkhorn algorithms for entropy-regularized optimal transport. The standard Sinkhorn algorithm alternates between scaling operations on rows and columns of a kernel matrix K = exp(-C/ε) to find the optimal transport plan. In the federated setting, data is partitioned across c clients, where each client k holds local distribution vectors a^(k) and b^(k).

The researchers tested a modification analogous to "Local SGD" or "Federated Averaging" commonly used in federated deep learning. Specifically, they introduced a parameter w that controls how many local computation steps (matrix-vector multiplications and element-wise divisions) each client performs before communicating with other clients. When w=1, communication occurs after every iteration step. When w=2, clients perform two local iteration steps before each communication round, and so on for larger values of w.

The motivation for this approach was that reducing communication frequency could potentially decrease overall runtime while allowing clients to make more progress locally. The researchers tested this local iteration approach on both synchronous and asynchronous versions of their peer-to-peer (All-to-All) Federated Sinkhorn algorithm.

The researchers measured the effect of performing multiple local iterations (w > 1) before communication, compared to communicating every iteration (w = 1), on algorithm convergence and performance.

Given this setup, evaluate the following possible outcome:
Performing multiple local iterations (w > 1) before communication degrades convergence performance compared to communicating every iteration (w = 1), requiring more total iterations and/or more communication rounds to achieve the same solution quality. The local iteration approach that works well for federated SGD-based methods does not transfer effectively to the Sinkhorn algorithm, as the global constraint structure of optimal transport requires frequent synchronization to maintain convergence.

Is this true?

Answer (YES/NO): YES